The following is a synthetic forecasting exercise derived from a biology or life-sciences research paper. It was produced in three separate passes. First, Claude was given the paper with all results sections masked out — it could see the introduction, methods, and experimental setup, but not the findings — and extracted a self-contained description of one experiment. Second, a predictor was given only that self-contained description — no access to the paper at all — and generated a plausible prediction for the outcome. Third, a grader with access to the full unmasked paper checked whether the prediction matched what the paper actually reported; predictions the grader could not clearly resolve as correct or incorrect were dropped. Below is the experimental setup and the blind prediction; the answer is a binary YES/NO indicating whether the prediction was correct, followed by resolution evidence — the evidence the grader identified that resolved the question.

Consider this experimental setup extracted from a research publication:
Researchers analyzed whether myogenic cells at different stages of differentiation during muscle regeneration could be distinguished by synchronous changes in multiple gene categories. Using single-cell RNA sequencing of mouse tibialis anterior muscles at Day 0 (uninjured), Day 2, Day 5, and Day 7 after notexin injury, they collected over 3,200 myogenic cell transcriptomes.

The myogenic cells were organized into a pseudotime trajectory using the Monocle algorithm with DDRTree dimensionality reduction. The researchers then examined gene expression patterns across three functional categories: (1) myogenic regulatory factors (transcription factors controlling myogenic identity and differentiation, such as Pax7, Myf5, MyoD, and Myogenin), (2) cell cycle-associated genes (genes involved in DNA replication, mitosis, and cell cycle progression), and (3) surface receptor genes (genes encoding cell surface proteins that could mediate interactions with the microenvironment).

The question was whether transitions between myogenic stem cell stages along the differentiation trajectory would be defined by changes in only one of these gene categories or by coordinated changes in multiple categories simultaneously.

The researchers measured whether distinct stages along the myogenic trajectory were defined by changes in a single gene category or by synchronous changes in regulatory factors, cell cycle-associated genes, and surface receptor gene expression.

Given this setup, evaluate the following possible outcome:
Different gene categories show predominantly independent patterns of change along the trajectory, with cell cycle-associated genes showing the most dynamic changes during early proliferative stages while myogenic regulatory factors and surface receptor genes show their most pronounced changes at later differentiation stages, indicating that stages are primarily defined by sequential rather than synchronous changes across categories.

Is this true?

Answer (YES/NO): NO